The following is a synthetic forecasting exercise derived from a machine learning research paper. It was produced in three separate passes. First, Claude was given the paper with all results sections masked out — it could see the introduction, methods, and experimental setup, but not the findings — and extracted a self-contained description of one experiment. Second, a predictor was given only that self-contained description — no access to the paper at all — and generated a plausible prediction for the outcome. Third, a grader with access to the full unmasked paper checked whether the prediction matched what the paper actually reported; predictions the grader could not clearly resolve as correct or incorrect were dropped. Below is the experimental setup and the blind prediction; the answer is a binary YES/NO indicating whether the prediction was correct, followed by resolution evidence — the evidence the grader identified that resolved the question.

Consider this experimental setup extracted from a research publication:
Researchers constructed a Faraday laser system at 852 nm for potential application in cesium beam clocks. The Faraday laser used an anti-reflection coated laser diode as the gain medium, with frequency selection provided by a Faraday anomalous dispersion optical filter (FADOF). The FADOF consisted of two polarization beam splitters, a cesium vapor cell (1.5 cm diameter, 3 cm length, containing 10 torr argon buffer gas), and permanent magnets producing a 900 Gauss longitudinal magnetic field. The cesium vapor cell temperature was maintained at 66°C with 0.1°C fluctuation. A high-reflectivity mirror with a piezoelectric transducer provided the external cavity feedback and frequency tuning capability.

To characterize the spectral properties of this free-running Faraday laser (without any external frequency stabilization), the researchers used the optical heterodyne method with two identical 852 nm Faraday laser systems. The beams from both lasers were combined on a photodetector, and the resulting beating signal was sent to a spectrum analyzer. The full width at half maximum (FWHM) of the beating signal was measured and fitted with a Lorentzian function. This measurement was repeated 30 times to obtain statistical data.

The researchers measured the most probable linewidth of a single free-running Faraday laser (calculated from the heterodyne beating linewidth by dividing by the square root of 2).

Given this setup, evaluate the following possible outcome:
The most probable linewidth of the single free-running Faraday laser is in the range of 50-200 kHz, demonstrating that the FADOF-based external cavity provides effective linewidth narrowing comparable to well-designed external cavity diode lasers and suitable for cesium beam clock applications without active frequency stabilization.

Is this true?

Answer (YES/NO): NO